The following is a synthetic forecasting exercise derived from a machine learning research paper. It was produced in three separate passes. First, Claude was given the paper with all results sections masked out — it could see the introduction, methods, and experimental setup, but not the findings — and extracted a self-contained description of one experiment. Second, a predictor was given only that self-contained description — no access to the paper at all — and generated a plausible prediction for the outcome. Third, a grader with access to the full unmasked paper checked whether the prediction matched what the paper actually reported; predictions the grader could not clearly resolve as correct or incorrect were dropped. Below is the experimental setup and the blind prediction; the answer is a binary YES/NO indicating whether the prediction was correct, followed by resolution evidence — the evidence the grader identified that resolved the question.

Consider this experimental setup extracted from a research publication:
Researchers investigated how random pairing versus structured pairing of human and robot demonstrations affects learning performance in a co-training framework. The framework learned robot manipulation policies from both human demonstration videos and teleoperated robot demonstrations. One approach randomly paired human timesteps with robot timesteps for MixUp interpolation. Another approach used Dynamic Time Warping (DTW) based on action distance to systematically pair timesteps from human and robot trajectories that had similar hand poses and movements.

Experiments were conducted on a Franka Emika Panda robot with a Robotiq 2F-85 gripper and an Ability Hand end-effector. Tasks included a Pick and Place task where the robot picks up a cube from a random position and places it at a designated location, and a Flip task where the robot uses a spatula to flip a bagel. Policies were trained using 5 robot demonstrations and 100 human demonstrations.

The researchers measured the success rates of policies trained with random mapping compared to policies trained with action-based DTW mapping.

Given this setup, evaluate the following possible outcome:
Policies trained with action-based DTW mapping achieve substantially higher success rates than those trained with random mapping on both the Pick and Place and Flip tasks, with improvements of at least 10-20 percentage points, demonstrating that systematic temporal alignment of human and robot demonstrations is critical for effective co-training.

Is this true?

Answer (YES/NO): YES